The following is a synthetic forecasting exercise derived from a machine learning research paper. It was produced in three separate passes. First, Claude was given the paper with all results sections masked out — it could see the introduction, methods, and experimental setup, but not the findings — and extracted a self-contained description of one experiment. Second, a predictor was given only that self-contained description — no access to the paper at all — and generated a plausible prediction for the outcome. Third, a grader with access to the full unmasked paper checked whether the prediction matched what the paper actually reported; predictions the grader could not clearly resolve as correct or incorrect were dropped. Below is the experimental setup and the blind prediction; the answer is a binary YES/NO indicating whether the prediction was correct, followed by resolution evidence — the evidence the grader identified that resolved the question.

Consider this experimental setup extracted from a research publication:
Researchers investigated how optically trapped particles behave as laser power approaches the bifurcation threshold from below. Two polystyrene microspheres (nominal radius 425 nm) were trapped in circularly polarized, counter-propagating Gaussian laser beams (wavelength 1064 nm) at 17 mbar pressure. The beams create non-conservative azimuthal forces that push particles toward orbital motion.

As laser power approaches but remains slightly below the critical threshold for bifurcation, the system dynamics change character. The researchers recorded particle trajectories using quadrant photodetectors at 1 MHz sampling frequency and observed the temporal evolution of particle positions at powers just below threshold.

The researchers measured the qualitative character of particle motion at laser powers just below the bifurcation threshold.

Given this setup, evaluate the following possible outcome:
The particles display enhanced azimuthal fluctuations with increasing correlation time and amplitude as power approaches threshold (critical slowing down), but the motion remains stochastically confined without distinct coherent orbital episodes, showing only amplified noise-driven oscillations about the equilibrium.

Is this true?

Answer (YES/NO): NO